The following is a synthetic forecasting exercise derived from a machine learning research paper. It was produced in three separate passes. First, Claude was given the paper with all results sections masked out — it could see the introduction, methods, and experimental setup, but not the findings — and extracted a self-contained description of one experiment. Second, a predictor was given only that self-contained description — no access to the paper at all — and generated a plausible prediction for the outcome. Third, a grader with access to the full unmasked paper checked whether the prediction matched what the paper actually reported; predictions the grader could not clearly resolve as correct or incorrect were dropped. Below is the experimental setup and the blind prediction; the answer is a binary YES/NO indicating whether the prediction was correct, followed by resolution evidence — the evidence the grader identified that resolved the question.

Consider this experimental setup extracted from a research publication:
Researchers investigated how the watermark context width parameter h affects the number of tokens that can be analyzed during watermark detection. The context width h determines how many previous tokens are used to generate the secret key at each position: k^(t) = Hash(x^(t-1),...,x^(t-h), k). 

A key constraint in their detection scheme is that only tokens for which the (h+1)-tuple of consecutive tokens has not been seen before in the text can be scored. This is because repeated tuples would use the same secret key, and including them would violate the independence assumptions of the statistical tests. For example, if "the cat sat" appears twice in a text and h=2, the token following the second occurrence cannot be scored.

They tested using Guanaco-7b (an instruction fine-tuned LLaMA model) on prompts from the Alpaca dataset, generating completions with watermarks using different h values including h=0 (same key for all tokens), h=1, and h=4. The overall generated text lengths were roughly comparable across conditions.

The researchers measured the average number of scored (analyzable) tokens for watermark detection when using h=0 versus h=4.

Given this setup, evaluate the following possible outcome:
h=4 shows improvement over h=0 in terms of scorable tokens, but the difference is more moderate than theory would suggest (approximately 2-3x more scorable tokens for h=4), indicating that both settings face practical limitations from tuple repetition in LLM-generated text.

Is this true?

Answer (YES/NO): NO